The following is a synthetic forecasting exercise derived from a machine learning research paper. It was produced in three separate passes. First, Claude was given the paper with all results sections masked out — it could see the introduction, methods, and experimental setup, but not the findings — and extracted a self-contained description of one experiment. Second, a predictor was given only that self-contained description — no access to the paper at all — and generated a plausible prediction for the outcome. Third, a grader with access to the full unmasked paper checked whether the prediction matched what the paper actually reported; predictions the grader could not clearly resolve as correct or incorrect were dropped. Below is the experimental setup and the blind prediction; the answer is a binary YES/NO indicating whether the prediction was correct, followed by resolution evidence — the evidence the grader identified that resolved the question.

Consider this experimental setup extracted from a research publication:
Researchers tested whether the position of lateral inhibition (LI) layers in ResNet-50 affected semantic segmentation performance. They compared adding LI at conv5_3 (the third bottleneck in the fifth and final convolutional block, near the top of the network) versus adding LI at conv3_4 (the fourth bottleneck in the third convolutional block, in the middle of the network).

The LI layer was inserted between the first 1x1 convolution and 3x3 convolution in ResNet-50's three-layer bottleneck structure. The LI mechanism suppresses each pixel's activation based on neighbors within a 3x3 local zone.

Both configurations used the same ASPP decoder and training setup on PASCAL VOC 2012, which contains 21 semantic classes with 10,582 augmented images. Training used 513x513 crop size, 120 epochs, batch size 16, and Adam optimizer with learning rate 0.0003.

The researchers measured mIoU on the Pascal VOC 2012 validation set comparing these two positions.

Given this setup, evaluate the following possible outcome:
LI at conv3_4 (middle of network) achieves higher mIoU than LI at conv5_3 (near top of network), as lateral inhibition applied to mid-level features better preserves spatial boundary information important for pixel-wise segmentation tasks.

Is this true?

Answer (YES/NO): NO